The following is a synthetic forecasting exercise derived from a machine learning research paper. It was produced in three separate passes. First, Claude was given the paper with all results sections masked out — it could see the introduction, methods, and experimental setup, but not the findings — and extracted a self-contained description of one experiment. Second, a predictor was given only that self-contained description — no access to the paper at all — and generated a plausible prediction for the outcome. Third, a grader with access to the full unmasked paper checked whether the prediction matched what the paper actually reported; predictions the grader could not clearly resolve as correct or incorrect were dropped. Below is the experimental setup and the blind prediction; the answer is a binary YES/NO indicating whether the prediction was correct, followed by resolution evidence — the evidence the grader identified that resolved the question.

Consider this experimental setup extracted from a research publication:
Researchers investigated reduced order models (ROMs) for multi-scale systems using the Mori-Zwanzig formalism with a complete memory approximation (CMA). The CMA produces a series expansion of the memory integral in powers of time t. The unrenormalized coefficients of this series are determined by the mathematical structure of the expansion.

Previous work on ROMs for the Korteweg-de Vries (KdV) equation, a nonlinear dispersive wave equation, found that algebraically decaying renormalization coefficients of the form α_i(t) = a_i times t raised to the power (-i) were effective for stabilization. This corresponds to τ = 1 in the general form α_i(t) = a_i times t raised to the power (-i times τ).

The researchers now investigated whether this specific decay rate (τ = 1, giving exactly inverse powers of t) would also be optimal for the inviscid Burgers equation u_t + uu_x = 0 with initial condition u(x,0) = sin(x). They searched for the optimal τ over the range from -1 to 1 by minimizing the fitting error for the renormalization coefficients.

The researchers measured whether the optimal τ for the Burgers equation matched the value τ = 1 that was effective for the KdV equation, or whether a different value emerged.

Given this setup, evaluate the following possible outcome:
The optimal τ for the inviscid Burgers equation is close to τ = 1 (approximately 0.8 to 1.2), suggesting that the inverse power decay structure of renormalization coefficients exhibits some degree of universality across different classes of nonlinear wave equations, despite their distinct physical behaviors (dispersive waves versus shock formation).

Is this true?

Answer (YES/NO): NO